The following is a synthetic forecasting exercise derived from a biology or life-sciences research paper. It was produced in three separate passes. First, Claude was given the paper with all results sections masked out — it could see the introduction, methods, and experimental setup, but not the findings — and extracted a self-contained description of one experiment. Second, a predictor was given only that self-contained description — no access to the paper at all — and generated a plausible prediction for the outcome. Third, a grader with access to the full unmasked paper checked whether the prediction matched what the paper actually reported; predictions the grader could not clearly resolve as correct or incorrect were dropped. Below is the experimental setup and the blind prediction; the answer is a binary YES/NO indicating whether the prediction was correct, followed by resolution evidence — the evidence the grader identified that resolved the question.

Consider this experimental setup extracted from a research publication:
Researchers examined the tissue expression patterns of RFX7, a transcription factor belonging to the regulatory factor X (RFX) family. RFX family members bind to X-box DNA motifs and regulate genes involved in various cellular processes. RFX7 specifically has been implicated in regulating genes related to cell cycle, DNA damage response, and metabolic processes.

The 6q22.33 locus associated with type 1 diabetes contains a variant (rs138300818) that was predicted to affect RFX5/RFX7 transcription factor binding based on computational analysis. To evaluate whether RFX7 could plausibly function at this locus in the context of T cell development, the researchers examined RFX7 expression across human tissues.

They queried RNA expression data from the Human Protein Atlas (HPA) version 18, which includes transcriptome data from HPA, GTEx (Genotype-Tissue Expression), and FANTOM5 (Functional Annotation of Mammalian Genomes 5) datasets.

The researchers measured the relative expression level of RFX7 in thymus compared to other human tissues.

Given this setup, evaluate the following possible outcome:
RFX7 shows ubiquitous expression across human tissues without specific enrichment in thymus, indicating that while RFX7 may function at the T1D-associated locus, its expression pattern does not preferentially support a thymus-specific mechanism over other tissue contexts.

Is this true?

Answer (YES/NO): NO